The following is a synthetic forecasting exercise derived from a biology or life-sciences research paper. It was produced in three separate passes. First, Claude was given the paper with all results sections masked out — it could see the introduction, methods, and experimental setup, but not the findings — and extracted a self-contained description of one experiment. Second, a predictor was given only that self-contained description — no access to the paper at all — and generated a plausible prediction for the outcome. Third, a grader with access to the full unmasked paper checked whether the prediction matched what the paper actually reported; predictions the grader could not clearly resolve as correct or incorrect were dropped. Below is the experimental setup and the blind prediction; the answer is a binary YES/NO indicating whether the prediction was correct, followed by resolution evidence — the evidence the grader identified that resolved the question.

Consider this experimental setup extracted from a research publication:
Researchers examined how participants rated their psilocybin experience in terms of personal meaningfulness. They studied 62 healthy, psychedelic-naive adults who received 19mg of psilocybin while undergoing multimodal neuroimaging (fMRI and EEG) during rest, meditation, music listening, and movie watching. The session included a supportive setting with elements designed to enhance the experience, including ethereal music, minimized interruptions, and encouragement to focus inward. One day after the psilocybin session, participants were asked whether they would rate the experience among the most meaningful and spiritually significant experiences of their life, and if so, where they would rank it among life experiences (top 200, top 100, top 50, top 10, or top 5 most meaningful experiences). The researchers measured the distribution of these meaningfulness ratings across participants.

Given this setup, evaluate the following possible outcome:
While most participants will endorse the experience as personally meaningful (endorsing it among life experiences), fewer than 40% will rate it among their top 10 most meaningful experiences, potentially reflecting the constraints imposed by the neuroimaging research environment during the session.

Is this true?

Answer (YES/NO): NO